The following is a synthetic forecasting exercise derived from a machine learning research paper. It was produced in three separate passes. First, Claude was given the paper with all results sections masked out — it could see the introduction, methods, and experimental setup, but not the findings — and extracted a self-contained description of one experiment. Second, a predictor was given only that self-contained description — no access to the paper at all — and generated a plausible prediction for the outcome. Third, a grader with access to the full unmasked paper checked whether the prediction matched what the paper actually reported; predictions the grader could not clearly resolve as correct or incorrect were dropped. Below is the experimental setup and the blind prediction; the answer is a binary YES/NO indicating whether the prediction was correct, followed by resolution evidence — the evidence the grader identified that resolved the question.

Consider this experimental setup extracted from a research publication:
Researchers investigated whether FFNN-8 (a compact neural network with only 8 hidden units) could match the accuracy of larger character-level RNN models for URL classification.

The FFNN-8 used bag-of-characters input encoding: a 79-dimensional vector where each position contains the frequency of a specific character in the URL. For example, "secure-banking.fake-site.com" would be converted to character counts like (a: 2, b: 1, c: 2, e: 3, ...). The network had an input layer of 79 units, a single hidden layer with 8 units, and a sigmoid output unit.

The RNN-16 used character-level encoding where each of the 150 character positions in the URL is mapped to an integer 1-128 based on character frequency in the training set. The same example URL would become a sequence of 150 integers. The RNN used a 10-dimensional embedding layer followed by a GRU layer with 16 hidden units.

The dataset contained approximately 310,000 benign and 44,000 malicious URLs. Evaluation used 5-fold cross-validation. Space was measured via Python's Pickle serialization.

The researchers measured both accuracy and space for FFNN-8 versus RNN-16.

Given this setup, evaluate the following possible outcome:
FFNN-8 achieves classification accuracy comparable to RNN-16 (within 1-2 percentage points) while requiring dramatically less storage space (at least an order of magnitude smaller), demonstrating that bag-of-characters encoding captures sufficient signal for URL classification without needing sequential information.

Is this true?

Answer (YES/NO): NO